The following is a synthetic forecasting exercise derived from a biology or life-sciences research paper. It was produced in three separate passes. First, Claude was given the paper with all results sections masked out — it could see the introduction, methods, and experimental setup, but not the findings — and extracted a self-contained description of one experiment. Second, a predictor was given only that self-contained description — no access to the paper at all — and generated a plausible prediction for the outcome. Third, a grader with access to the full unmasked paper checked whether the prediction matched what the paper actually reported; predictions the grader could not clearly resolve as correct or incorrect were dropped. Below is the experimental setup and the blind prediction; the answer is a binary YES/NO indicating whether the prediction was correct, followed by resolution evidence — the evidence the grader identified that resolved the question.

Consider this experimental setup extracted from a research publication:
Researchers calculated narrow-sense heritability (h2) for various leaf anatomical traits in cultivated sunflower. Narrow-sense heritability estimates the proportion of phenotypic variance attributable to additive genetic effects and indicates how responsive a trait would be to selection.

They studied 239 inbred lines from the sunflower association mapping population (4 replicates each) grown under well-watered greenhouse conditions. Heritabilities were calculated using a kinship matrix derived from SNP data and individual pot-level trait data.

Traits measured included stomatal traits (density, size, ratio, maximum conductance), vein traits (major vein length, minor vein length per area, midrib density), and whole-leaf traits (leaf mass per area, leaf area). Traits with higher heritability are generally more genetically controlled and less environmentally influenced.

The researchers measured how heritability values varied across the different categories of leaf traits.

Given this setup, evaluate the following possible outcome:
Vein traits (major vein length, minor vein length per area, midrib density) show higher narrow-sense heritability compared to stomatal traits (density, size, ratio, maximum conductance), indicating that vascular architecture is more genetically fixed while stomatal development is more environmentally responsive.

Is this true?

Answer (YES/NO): NO